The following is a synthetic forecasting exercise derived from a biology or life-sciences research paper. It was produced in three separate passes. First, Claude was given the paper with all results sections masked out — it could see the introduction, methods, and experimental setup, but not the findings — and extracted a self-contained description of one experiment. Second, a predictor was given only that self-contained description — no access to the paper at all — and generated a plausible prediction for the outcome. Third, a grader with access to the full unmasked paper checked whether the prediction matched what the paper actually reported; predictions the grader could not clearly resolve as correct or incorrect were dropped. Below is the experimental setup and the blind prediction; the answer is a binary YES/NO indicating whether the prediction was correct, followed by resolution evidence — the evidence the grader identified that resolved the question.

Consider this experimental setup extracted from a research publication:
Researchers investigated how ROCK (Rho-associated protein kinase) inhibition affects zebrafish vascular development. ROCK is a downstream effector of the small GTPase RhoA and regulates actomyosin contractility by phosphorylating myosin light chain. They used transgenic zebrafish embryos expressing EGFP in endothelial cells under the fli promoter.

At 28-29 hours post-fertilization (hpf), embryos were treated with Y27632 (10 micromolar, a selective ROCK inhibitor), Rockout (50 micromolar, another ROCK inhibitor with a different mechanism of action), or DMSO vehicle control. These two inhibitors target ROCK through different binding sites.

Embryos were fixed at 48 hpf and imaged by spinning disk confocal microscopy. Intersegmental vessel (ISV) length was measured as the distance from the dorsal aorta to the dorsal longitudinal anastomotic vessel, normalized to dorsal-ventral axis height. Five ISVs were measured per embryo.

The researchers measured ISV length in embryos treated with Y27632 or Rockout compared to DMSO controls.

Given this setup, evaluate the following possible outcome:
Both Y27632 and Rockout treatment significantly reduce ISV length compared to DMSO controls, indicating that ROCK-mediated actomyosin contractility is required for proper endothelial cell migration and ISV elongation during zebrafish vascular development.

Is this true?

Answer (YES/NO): YES